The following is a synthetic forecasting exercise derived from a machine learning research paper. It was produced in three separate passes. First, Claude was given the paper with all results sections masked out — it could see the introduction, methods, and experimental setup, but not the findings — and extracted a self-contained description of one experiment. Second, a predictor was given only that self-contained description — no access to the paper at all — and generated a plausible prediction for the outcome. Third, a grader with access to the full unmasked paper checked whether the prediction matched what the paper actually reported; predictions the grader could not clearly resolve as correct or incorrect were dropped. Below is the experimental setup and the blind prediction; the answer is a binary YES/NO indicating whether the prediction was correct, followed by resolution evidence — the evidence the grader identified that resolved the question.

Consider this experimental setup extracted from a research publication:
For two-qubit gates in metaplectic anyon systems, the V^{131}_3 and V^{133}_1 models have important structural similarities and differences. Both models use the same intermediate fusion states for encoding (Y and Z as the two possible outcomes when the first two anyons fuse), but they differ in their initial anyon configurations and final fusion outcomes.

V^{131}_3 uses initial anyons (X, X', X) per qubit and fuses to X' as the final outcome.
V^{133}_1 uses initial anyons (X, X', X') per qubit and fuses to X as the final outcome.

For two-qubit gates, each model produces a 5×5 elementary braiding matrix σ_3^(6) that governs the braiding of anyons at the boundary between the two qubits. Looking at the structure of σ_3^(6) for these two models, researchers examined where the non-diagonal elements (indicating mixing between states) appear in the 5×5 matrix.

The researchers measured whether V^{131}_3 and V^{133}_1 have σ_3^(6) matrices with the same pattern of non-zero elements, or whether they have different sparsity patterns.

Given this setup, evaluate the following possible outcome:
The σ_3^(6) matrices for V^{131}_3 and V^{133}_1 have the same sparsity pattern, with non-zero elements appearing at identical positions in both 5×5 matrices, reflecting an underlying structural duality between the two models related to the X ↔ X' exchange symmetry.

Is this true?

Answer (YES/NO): YES